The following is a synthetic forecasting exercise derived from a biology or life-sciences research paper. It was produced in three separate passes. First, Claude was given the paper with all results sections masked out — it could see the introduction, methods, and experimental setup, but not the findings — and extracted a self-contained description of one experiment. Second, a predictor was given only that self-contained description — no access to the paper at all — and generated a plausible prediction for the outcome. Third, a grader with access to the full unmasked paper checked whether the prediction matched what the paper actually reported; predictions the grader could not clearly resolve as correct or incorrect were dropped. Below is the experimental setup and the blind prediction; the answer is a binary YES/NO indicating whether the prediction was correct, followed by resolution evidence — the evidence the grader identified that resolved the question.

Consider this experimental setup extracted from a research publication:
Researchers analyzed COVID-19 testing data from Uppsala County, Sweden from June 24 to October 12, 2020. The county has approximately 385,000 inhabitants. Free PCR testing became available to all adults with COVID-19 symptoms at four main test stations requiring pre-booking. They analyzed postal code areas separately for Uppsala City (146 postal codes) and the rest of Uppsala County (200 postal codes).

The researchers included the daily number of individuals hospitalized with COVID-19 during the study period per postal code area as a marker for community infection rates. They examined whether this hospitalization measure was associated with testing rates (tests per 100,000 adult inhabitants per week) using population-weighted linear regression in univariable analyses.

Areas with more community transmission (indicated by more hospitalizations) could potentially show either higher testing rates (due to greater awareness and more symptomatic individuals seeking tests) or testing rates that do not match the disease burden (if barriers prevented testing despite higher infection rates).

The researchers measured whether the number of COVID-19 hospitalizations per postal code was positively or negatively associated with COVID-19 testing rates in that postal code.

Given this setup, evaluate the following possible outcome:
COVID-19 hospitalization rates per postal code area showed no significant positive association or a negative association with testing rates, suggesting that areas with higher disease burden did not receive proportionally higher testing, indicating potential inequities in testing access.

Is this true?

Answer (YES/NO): YES